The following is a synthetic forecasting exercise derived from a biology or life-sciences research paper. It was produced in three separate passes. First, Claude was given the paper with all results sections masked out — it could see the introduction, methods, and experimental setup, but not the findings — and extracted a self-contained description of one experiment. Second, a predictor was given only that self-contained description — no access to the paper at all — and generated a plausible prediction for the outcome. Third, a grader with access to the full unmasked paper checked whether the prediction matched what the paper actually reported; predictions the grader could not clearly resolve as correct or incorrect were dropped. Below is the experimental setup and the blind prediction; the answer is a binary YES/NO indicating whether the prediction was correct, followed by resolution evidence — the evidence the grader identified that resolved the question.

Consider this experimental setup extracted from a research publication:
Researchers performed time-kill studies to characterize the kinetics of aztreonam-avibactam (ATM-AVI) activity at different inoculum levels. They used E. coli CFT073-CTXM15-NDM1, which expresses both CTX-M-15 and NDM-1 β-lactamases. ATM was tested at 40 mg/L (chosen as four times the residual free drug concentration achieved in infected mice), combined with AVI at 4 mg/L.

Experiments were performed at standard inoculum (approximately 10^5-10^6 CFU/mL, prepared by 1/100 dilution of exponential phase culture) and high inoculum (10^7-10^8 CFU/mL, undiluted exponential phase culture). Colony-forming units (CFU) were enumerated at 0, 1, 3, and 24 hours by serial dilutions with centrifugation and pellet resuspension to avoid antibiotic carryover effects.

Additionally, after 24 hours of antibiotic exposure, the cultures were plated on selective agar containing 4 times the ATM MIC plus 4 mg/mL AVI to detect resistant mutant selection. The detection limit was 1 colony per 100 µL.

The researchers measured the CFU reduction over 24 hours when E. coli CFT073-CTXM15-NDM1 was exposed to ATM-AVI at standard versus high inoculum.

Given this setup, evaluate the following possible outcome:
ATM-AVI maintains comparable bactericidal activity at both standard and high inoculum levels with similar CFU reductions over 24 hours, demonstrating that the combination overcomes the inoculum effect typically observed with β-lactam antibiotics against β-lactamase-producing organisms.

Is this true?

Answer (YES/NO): NO